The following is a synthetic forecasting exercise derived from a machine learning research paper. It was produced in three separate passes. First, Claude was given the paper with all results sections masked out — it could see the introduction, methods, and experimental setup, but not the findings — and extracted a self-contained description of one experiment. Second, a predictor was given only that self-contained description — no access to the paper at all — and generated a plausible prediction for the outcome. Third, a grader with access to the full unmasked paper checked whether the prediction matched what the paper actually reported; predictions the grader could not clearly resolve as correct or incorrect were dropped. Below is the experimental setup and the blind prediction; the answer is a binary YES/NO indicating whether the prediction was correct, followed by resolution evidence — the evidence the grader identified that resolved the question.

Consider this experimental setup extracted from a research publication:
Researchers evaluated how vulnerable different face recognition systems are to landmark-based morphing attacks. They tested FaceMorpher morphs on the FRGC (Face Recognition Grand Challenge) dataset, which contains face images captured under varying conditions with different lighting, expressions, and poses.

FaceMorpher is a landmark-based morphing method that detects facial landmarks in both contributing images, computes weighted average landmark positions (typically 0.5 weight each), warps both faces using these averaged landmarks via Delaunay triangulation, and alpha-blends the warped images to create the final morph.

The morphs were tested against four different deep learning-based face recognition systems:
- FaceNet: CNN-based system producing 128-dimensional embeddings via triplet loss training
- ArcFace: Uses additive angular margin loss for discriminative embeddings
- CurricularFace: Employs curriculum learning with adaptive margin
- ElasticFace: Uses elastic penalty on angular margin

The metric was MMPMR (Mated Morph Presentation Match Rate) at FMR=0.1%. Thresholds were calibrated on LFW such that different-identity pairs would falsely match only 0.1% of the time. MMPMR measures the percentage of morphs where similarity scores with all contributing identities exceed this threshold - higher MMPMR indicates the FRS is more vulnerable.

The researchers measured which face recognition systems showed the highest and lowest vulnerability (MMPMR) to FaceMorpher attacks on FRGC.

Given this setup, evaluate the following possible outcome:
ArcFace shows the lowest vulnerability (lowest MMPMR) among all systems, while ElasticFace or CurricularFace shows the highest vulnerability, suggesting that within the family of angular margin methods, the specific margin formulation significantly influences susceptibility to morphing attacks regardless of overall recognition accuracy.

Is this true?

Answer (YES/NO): NO